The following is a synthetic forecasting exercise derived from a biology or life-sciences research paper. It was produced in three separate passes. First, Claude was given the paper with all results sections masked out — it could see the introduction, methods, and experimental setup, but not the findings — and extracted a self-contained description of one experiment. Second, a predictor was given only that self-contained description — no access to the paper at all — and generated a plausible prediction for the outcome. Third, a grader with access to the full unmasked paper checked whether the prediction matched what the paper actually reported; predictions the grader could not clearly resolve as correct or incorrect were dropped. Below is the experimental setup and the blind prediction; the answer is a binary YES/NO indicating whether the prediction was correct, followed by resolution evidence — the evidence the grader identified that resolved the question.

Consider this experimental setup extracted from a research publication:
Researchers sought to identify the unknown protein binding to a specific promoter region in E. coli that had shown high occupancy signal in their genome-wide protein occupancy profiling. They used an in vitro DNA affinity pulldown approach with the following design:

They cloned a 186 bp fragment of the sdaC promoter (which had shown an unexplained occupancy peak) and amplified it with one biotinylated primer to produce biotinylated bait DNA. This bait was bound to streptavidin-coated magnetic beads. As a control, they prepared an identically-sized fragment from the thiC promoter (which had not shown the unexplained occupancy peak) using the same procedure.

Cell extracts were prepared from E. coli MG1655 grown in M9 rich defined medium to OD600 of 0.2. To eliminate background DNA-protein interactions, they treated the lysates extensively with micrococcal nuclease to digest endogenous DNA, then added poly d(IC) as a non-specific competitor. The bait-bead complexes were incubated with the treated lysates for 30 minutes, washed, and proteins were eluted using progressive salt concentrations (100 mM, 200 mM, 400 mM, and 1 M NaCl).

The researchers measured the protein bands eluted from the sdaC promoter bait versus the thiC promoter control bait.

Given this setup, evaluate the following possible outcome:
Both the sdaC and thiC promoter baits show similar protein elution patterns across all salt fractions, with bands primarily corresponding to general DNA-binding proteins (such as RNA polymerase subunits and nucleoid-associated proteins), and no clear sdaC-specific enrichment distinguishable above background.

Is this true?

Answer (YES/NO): NO